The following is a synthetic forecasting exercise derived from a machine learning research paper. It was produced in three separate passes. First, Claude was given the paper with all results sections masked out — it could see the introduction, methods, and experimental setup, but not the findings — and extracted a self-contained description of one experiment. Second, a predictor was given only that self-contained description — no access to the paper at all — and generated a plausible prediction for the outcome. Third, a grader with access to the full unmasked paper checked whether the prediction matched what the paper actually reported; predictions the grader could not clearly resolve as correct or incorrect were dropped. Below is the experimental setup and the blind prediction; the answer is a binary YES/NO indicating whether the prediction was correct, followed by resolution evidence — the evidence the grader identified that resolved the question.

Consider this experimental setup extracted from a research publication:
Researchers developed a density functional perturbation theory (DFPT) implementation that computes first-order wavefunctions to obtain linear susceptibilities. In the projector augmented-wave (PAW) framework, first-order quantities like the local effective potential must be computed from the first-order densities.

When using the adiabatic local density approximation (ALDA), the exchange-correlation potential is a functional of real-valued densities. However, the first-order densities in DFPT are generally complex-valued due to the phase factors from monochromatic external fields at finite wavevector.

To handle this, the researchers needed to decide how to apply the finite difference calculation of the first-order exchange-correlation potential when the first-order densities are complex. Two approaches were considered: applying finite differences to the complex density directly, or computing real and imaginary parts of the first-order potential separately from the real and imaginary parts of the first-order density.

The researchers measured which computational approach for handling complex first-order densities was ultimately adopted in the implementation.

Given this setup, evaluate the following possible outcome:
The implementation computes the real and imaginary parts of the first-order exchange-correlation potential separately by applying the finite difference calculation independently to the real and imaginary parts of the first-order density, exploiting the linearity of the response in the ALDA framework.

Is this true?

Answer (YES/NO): YES